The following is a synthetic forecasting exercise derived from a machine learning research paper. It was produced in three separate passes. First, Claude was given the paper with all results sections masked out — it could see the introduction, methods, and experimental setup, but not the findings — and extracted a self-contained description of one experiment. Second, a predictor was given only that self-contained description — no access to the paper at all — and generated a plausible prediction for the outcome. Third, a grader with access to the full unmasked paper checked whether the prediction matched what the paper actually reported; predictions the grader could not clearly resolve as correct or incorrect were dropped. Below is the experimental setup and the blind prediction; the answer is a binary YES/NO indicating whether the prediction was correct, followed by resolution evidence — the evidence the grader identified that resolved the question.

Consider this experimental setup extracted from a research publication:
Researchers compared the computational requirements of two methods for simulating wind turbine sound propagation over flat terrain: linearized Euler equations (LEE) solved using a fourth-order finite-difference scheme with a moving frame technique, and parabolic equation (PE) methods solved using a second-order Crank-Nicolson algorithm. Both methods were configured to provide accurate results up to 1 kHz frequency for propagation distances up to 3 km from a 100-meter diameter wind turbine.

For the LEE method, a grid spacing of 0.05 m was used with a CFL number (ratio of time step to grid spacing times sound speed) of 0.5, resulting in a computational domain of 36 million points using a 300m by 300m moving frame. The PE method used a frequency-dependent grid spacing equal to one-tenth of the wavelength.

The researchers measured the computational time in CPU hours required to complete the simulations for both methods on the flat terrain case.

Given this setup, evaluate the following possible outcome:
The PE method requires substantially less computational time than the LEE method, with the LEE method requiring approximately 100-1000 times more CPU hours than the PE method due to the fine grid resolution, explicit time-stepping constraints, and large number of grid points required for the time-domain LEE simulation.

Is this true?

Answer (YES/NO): NO